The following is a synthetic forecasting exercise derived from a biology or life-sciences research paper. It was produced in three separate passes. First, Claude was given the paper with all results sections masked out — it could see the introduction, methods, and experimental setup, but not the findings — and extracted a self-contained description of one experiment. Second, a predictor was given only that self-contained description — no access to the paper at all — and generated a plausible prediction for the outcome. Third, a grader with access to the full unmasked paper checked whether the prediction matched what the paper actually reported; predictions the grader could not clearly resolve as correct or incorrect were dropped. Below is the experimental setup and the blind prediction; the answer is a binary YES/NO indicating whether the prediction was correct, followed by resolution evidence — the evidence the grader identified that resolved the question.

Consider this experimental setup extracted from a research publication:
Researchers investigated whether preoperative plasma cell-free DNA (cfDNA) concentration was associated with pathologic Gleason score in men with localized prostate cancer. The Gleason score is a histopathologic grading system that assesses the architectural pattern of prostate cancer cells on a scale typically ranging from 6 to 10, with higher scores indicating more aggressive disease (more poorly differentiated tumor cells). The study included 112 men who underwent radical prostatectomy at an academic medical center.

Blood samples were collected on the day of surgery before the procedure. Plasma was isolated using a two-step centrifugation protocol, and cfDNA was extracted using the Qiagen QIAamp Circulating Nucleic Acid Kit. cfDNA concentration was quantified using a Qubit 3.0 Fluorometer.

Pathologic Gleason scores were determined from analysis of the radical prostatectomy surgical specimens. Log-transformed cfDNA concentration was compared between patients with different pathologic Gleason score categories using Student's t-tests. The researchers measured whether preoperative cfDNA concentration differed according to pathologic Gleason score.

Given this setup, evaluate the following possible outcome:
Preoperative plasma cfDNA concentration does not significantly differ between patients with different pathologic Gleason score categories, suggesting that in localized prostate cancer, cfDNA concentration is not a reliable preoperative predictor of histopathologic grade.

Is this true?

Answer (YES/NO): YES